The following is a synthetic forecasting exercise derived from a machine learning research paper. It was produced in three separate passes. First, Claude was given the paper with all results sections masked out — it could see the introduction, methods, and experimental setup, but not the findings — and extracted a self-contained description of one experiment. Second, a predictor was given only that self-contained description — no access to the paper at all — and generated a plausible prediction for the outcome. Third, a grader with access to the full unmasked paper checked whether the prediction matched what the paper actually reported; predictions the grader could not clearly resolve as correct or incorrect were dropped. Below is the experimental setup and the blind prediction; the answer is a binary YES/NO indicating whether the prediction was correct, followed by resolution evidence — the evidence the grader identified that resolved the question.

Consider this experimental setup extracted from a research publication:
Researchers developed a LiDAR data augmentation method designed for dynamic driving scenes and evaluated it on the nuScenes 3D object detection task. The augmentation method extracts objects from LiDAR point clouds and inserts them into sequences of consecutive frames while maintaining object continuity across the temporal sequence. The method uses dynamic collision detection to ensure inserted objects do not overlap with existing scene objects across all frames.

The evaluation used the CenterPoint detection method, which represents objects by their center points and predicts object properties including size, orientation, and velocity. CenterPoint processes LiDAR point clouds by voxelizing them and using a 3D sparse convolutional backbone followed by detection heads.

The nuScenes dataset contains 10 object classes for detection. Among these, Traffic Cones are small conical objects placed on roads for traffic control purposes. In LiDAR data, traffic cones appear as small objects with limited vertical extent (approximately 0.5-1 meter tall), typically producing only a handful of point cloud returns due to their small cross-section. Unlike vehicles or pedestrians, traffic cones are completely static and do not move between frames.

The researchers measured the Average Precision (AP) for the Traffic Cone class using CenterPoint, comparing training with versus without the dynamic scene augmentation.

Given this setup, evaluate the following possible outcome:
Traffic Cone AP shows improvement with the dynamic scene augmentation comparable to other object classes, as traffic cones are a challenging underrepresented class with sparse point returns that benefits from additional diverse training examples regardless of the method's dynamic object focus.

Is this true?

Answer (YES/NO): NO